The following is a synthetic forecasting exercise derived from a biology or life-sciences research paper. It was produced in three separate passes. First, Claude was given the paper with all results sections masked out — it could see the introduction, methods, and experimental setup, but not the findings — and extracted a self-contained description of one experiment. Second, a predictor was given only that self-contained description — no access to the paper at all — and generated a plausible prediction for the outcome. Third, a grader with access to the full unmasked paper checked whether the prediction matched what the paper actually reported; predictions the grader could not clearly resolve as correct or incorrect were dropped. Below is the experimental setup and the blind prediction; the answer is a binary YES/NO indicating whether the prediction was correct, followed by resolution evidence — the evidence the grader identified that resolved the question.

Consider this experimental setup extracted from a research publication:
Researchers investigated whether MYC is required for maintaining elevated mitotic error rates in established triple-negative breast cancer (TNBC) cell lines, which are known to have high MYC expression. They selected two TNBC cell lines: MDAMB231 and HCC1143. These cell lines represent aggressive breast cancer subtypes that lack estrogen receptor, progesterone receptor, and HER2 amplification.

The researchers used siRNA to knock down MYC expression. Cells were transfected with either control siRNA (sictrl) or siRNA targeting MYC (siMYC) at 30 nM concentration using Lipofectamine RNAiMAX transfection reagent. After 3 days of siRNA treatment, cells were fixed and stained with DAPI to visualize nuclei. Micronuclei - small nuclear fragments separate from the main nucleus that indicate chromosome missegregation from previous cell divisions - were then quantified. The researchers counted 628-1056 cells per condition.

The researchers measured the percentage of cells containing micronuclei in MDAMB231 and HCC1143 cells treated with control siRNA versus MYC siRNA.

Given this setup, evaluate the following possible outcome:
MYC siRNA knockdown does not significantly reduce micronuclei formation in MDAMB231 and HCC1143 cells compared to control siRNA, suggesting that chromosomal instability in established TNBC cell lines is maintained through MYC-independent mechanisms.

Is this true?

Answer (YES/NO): NO